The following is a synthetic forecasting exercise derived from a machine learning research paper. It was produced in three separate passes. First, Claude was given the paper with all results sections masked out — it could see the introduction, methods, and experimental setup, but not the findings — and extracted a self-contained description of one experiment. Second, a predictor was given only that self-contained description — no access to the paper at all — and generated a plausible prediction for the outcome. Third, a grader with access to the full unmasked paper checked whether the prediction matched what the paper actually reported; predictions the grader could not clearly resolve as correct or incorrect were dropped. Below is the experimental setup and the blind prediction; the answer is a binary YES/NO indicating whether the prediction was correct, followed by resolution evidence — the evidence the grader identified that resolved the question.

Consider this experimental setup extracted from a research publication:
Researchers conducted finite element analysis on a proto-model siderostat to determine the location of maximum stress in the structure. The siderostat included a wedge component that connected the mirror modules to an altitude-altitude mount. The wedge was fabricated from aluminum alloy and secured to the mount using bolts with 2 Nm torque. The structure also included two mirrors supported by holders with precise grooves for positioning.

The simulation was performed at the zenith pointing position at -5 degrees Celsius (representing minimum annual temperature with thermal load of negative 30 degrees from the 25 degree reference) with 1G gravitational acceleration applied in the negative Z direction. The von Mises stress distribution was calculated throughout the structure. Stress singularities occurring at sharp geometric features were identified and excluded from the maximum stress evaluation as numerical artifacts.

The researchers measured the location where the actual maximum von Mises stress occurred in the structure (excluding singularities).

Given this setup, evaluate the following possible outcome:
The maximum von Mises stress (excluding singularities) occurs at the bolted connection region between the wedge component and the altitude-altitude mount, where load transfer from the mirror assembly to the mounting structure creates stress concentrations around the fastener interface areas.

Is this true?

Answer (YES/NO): YES